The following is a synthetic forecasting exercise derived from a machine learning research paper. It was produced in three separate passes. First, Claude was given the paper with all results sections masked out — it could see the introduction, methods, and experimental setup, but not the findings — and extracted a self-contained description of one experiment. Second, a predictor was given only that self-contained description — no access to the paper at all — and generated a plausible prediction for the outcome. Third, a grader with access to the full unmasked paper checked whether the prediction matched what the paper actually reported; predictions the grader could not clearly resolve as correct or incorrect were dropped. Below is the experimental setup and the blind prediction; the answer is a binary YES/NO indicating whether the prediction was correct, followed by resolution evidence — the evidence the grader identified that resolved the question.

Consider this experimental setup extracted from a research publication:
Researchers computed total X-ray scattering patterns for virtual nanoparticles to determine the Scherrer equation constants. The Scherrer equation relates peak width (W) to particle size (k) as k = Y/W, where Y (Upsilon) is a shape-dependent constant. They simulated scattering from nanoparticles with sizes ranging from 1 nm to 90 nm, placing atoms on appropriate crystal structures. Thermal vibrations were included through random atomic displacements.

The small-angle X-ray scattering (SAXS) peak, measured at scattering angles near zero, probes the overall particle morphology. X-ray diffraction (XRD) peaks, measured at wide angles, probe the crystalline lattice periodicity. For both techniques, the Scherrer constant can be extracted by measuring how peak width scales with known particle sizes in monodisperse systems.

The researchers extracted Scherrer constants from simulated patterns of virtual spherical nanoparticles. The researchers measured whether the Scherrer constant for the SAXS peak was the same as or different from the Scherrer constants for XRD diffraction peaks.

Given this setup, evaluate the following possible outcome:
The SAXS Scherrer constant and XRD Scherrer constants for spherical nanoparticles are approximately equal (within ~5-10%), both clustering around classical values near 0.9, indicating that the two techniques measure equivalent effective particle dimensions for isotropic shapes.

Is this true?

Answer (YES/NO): NO